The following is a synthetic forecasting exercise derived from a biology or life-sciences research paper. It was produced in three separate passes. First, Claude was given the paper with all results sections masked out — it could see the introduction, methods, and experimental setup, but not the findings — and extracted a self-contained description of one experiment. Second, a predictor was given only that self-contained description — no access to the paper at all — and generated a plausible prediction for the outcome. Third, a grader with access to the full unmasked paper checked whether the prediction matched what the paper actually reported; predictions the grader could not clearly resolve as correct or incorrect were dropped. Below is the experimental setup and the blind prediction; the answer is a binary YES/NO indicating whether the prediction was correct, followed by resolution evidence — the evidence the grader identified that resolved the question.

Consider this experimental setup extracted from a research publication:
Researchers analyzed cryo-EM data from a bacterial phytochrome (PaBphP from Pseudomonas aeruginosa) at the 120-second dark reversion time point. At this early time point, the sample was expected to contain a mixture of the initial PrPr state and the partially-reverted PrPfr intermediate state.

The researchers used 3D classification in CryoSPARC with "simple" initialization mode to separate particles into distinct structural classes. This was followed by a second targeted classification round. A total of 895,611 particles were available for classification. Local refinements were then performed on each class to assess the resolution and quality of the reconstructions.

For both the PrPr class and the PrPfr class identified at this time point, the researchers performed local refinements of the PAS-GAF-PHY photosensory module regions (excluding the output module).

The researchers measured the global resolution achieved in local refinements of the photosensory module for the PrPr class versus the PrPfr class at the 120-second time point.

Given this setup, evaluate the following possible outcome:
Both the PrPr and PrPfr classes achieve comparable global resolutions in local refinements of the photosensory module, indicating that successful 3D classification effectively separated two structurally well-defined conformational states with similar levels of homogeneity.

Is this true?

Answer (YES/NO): YES